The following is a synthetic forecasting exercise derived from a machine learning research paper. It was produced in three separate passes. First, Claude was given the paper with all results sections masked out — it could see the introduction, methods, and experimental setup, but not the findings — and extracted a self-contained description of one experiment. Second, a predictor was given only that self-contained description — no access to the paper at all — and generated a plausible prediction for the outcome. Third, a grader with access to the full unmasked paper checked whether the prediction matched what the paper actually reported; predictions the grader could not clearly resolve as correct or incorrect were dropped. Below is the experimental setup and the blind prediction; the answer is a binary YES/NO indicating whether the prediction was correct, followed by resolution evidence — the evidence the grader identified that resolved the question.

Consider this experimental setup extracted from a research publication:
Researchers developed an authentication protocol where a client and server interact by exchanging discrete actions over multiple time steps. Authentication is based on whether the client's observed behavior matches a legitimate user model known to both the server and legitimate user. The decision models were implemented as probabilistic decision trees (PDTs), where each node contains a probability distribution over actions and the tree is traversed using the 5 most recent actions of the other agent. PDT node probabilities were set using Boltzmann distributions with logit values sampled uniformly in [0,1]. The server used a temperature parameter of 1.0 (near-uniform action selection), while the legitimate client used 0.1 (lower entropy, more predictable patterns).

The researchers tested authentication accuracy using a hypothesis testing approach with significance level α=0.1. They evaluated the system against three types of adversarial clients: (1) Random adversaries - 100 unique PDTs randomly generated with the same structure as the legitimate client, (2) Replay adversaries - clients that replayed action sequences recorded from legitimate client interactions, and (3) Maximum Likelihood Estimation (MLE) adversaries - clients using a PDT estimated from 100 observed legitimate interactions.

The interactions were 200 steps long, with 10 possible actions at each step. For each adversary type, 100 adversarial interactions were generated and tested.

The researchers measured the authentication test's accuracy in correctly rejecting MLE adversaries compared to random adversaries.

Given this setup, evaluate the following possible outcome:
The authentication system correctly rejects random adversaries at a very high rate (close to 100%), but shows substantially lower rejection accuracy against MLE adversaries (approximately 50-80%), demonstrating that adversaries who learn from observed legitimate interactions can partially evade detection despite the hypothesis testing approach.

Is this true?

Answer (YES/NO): NO